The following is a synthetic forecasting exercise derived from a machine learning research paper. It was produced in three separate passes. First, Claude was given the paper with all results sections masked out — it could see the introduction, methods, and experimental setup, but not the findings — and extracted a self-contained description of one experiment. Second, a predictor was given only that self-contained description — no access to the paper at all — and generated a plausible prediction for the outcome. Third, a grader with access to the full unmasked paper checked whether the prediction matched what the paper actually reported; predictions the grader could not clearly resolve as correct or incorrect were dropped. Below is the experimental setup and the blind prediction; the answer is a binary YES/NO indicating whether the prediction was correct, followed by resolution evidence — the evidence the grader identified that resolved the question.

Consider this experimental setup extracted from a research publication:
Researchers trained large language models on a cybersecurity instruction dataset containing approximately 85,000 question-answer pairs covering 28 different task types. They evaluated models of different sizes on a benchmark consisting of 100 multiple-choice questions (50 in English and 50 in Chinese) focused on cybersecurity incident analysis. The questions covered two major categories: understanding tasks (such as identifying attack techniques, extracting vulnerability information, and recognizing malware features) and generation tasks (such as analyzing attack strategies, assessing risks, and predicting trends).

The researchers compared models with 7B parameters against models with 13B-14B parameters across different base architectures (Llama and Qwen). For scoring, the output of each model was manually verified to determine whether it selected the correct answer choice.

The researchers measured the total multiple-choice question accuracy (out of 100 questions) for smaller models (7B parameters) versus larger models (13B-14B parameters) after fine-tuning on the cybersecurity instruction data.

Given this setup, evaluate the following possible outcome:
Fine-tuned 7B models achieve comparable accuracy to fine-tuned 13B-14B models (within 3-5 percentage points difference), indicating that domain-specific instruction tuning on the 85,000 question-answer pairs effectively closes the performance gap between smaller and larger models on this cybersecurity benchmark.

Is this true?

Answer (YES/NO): YES